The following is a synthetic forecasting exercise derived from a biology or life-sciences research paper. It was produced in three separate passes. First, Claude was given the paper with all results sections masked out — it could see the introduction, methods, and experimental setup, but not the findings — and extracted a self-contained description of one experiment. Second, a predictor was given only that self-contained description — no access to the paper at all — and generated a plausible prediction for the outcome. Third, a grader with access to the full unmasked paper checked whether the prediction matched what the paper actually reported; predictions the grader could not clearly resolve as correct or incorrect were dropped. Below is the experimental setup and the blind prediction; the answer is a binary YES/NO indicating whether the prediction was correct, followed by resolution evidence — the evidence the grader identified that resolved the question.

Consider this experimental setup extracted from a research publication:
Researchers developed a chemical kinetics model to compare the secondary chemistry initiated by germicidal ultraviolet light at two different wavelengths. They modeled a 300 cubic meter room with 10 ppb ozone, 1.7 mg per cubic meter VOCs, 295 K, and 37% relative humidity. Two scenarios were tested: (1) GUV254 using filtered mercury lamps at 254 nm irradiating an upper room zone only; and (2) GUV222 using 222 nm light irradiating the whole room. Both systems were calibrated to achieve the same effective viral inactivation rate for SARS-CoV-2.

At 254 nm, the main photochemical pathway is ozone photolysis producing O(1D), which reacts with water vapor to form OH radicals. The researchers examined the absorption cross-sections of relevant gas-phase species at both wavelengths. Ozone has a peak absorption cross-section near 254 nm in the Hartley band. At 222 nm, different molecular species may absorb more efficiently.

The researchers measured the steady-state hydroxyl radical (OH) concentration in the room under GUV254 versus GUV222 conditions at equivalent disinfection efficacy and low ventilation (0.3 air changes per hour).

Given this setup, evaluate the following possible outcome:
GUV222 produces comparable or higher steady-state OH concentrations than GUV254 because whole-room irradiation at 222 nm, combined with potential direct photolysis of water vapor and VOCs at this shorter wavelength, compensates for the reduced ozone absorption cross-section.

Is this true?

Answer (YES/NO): NO